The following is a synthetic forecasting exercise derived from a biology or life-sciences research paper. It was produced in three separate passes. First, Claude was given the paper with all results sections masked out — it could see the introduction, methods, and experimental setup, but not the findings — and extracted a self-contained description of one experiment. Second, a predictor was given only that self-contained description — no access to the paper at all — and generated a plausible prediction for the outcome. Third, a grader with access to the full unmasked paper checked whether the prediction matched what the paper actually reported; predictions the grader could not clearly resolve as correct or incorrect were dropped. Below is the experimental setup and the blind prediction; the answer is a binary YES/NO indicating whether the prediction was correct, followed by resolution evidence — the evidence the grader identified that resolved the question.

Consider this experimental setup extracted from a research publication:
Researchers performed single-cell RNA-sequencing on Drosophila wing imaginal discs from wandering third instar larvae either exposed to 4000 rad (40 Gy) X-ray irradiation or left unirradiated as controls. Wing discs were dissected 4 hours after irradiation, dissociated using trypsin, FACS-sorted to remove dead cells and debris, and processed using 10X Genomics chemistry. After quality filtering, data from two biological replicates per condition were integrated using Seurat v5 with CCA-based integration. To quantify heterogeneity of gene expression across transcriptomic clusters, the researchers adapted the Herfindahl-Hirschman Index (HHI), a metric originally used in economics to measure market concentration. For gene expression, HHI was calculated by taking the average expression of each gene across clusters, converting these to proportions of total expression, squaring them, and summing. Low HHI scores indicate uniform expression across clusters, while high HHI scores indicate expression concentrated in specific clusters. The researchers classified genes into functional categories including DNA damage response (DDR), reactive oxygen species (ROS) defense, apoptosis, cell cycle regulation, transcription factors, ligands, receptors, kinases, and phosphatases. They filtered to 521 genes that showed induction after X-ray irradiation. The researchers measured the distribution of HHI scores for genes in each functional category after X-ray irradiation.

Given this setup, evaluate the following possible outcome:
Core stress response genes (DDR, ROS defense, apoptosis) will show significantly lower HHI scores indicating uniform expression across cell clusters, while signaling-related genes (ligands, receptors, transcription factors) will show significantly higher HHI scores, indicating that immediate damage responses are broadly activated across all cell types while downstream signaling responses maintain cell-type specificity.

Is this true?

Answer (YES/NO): NO